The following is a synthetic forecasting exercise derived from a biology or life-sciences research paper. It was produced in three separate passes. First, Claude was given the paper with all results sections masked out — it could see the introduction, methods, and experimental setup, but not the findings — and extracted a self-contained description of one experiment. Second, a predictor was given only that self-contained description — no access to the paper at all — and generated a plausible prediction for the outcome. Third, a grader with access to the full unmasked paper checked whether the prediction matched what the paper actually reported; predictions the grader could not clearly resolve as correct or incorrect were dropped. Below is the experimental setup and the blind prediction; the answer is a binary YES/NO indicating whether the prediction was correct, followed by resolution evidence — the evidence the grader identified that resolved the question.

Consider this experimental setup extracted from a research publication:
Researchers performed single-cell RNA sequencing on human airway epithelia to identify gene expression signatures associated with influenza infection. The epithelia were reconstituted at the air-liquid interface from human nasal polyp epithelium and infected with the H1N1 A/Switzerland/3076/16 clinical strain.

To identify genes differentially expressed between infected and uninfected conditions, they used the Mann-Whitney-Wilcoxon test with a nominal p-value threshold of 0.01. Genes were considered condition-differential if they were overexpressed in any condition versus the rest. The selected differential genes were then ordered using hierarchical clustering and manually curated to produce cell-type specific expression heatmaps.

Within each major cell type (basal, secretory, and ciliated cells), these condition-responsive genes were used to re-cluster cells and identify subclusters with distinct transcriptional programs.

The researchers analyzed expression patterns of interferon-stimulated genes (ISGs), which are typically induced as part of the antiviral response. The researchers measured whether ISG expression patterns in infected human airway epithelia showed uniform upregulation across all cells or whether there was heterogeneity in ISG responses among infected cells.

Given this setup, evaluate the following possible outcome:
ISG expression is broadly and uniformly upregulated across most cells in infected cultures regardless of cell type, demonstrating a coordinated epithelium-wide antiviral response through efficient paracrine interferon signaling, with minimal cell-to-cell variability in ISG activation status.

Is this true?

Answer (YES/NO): NO